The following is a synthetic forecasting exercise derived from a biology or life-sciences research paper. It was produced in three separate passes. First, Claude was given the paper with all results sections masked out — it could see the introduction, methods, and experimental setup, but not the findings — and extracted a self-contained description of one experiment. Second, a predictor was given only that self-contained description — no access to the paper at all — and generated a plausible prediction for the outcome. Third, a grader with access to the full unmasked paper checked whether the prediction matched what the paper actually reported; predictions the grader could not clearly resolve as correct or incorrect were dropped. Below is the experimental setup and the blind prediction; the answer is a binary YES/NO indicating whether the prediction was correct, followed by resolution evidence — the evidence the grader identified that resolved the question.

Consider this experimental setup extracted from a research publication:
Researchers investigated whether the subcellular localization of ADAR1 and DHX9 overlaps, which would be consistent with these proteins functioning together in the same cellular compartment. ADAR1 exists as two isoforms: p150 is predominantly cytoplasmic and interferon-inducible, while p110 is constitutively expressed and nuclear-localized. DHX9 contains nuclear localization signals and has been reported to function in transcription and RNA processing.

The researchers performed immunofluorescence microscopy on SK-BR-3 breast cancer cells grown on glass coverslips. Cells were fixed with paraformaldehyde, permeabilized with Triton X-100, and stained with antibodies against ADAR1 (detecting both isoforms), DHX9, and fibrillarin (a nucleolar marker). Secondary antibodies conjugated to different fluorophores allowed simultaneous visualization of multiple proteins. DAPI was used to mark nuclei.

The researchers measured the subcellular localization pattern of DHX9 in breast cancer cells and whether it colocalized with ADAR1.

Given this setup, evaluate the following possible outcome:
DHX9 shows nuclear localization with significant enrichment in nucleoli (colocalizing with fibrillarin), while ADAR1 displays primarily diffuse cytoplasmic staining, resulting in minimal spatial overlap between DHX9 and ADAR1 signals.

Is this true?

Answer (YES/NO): NO